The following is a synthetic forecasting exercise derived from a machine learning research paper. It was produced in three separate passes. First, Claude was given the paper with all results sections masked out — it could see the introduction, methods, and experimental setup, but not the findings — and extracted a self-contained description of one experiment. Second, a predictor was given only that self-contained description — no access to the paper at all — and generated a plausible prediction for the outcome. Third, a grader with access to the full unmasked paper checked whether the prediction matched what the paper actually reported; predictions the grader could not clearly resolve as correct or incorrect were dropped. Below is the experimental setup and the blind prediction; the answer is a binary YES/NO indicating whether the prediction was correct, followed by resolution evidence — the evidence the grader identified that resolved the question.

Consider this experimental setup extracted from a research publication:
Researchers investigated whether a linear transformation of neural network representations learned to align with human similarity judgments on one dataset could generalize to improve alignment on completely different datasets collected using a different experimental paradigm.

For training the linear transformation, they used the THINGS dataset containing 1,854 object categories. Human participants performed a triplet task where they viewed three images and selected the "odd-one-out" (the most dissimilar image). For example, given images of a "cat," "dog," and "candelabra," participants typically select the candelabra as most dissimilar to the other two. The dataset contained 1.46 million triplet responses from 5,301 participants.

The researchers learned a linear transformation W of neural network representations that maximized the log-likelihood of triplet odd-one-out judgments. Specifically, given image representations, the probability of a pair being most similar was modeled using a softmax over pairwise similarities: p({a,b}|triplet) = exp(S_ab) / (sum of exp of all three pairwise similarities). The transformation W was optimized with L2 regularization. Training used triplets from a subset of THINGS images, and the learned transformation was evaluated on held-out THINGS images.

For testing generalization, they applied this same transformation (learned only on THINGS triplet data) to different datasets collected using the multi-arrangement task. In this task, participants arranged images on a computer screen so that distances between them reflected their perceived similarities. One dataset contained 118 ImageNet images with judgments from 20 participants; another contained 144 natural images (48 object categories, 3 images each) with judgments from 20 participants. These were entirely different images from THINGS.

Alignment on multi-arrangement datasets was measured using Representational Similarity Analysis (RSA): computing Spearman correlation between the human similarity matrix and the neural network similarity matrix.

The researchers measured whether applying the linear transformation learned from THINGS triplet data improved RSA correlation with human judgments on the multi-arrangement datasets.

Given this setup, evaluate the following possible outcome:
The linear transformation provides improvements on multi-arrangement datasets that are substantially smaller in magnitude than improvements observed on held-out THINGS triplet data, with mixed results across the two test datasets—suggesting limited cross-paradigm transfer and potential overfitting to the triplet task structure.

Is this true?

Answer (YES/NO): NO